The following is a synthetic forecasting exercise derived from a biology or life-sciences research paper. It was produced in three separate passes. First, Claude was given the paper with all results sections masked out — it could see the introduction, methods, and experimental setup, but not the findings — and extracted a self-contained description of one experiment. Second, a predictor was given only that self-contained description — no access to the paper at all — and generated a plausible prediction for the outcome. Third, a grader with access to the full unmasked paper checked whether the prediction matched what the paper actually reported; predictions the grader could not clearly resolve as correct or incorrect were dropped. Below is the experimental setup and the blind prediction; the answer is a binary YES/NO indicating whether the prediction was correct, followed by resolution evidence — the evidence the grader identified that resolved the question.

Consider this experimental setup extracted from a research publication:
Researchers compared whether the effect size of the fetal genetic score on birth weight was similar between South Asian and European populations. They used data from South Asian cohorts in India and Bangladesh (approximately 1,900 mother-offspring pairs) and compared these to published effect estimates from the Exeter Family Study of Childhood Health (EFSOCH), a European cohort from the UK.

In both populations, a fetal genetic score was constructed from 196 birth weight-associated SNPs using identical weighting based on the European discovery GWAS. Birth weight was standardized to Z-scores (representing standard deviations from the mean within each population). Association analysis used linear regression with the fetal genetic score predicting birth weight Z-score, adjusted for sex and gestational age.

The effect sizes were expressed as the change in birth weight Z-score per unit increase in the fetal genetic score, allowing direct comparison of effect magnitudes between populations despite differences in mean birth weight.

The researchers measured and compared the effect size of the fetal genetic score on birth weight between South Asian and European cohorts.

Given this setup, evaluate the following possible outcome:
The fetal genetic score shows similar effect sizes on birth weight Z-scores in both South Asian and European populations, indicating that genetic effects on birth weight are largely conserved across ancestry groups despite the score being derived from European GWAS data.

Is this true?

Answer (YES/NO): YES